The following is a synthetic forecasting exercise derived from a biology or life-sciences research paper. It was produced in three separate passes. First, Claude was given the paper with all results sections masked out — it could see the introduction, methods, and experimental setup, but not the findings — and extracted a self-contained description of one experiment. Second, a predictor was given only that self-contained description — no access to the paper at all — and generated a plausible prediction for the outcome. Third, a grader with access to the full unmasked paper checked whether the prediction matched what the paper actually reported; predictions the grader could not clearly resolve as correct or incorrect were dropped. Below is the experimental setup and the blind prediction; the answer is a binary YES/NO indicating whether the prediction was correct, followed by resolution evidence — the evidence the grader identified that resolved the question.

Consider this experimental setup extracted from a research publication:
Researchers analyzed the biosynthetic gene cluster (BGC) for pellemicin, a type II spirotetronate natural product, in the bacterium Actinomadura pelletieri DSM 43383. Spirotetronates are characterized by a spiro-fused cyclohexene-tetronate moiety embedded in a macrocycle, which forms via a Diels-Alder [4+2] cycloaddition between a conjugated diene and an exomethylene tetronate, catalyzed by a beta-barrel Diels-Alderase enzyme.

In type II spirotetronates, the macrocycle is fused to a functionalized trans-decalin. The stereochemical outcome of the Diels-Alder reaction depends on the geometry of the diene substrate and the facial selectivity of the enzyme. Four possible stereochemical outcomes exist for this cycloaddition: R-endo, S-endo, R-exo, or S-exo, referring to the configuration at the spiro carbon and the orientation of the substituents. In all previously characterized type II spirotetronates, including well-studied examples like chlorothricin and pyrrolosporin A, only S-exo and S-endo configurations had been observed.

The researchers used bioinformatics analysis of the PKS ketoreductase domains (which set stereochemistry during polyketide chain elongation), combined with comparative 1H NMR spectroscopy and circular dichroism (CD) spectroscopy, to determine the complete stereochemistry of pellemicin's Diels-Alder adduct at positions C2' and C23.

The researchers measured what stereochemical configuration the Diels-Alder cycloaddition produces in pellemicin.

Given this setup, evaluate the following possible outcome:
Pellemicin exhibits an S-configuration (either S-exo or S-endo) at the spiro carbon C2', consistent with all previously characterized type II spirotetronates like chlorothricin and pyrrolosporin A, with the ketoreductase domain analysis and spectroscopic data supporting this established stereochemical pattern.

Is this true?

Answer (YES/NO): NO